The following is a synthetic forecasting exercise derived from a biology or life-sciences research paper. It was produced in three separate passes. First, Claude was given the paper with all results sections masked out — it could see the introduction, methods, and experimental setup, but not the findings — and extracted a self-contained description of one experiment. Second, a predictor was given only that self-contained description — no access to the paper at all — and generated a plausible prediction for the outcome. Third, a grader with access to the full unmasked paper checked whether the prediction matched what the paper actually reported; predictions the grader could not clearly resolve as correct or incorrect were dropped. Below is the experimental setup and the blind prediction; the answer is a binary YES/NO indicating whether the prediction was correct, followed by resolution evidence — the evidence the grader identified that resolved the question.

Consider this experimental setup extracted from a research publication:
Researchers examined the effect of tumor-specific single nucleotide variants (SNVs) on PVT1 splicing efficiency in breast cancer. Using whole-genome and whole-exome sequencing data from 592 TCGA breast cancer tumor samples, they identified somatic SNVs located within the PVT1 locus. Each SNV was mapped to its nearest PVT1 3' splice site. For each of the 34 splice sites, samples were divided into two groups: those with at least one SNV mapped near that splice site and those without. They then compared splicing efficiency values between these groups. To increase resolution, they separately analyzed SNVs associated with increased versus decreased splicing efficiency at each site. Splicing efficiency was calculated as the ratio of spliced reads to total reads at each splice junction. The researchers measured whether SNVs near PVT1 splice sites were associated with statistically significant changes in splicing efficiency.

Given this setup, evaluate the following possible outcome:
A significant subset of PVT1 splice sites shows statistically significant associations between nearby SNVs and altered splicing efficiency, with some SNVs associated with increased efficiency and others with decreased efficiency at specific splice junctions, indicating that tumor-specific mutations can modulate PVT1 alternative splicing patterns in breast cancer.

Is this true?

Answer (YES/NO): YES